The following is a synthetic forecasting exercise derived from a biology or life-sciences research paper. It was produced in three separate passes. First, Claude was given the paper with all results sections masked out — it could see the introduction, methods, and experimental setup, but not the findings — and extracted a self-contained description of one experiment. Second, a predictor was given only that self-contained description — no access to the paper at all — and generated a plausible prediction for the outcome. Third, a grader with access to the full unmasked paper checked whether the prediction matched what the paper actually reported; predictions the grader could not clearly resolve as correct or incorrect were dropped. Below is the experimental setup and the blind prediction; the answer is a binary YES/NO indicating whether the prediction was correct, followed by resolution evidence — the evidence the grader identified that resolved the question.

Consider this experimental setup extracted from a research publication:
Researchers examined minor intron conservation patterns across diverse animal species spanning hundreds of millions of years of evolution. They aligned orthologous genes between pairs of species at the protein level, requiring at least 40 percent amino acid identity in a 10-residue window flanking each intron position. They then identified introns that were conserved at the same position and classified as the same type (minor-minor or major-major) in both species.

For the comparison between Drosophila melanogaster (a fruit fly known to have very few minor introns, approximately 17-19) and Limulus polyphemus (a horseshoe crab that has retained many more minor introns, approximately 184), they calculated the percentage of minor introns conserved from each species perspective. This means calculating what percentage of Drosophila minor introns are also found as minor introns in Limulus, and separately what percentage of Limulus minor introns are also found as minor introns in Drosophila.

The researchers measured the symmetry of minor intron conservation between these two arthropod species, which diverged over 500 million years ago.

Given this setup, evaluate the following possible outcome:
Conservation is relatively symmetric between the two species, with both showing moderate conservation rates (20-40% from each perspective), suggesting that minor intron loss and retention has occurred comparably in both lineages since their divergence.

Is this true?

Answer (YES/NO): NO